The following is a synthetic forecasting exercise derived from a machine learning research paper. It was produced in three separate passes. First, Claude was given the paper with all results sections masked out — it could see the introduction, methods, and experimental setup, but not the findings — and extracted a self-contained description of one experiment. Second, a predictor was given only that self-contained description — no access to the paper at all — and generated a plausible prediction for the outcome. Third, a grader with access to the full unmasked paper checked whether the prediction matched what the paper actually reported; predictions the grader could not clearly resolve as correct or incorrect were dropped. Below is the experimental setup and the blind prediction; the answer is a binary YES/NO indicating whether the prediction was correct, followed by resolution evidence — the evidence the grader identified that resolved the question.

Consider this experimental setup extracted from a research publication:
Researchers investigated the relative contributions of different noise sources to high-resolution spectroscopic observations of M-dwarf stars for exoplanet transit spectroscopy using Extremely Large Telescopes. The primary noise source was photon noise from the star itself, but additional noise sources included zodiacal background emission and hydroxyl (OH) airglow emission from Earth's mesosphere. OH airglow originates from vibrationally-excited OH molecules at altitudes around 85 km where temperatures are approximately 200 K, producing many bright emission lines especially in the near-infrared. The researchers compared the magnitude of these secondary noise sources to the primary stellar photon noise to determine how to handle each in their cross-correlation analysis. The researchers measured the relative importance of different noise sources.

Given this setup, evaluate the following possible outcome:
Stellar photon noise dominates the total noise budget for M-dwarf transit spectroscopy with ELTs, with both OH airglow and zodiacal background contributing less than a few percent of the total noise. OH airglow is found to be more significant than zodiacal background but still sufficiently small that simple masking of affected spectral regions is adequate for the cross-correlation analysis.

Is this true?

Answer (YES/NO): NO